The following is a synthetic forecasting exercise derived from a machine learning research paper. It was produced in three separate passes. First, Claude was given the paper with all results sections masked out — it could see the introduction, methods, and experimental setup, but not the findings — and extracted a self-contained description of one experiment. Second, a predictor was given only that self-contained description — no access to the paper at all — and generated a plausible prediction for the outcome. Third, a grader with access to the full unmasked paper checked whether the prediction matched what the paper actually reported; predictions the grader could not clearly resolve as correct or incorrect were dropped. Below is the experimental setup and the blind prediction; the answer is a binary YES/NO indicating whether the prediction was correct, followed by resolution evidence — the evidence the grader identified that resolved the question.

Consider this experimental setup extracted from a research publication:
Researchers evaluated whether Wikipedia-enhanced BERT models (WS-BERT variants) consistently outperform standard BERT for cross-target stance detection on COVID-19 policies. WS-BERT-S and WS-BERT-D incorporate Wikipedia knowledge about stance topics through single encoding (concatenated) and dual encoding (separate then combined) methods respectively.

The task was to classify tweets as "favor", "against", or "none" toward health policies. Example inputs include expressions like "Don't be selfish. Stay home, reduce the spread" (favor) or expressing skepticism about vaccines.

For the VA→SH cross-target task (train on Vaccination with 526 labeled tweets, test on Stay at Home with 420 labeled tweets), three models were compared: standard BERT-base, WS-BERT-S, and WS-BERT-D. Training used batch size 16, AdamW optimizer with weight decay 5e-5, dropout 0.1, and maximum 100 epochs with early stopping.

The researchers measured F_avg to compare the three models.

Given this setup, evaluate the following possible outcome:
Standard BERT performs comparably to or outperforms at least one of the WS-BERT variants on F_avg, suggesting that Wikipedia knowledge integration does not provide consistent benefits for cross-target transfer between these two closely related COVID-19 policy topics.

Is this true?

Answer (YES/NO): YES